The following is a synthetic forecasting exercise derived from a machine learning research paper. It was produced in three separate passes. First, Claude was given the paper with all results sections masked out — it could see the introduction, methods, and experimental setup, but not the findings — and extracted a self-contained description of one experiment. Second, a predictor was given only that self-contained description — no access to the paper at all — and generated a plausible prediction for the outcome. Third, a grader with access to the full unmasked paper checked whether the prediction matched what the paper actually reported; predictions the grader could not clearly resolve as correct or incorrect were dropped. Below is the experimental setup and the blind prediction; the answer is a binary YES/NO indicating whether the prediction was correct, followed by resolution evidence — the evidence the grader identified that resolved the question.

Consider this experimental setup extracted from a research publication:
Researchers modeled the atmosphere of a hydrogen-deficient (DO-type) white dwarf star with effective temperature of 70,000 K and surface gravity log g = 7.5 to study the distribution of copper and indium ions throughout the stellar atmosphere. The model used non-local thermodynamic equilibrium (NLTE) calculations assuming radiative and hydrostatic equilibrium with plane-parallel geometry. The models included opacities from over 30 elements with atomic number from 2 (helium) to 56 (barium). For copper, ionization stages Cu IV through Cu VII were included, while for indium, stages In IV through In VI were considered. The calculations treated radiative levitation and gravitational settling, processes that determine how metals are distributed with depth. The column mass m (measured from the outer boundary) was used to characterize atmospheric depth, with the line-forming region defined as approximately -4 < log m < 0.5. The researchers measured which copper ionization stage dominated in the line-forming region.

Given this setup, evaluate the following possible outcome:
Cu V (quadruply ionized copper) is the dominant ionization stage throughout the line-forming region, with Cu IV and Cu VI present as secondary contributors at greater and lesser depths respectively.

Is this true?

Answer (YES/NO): NO